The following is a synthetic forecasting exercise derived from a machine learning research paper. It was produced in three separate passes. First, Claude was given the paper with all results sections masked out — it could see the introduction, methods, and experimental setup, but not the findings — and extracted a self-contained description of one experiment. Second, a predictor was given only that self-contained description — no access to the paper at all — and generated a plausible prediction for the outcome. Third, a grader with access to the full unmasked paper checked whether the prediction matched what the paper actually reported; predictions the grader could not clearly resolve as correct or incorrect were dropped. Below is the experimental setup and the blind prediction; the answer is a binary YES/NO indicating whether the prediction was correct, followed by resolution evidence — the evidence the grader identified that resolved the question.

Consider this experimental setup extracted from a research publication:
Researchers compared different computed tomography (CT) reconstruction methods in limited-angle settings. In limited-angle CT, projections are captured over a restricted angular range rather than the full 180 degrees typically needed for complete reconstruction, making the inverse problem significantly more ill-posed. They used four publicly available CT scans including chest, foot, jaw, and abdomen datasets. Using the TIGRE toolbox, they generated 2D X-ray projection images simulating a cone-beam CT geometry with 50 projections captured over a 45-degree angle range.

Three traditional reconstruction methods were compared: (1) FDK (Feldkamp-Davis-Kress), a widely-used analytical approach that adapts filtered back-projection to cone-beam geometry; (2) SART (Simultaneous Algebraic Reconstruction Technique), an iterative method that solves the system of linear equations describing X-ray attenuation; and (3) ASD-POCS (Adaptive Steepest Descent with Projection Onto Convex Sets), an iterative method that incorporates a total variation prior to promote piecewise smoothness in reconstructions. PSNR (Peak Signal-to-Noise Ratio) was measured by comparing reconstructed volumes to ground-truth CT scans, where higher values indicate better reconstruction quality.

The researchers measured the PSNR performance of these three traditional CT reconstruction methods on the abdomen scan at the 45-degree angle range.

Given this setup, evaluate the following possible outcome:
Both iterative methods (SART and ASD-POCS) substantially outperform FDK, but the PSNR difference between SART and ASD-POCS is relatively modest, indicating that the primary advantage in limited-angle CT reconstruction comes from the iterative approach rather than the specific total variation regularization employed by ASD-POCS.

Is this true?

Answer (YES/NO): YES